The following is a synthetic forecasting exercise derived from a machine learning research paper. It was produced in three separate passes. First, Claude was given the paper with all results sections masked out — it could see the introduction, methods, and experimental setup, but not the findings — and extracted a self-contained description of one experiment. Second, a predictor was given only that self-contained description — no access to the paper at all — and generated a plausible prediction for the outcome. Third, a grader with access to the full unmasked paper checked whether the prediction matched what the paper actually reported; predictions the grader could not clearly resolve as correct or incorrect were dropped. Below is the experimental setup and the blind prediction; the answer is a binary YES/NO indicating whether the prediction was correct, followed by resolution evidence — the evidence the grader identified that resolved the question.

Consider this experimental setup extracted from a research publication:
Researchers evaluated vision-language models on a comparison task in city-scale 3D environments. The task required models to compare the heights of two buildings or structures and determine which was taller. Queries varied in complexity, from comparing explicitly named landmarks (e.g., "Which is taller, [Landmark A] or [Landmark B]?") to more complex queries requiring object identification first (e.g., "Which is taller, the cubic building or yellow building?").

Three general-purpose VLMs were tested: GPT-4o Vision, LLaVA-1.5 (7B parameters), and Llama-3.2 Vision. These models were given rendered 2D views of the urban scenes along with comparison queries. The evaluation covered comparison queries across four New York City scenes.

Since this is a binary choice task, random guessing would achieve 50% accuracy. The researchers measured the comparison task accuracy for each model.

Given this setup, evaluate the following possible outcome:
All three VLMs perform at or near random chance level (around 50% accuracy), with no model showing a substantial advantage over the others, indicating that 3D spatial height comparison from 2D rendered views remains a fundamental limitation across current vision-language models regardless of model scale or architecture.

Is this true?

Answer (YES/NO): NO